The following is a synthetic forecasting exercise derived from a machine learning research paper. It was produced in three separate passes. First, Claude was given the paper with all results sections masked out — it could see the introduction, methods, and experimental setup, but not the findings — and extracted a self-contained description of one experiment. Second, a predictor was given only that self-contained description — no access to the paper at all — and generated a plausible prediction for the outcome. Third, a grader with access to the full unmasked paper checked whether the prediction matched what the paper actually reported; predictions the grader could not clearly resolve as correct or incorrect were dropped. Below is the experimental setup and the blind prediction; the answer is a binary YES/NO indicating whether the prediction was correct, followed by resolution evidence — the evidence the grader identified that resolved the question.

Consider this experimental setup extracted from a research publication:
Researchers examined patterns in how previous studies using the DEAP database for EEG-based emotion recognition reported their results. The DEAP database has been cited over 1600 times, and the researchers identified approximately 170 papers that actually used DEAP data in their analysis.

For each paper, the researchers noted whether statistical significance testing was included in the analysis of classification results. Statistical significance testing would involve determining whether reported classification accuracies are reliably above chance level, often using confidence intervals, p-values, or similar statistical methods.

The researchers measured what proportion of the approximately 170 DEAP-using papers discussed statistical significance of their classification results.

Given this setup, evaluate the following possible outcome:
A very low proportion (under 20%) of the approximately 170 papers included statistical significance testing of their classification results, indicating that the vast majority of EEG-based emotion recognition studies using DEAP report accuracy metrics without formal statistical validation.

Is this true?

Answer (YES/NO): YES